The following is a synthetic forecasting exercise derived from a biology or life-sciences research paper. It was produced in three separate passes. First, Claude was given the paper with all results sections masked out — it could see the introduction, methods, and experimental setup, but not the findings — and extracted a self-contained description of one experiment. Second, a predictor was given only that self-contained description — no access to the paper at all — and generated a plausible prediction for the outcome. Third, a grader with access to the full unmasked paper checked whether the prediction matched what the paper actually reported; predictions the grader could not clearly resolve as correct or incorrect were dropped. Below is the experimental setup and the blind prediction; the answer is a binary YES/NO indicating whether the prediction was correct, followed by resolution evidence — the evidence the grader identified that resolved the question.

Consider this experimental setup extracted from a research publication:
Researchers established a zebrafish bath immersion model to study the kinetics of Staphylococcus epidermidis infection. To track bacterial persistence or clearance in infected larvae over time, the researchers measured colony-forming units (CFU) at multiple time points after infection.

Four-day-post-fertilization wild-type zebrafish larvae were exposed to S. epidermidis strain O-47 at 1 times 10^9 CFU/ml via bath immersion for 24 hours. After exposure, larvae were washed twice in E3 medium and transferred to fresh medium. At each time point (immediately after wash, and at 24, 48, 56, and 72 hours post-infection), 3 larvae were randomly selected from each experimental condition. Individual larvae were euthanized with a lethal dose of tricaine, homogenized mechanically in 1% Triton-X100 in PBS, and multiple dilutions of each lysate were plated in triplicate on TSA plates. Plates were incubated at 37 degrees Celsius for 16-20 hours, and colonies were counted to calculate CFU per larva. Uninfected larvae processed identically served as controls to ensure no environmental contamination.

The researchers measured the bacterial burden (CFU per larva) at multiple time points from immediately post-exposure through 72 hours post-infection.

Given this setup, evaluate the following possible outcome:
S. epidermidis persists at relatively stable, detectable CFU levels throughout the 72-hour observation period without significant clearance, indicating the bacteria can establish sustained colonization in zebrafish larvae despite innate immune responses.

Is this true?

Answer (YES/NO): NO